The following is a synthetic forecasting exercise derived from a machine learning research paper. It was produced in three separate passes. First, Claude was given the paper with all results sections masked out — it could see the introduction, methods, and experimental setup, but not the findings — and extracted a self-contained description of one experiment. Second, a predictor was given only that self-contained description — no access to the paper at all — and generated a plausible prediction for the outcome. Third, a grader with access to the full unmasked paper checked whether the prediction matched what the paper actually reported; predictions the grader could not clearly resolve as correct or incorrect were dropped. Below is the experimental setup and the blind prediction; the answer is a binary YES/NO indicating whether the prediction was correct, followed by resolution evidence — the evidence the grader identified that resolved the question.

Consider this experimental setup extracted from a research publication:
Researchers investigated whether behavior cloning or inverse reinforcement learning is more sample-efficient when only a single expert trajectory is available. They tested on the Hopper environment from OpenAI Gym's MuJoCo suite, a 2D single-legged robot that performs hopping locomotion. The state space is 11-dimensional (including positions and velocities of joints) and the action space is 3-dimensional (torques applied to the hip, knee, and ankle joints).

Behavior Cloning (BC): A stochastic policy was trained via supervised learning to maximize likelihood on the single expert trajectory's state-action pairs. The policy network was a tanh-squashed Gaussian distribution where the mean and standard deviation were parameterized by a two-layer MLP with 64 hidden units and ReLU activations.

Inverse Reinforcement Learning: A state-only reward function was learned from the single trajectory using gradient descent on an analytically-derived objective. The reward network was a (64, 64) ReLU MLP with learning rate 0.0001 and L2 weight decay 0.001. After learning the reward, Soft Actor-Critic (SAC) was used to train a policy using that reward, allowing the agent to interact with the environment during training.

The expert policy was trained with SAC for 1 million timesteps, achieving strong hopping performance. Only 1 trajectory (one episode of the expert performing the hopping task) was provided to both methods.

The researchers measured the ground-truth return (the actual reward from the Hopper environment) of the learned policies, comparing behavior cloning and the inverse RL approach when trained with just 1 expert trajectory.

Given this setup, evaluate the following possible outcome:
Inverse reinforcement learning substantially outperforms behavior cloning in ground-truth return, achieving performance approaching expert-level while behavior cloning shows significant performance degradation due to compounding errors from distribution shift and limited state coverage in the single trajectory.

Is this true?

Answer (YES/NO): YES